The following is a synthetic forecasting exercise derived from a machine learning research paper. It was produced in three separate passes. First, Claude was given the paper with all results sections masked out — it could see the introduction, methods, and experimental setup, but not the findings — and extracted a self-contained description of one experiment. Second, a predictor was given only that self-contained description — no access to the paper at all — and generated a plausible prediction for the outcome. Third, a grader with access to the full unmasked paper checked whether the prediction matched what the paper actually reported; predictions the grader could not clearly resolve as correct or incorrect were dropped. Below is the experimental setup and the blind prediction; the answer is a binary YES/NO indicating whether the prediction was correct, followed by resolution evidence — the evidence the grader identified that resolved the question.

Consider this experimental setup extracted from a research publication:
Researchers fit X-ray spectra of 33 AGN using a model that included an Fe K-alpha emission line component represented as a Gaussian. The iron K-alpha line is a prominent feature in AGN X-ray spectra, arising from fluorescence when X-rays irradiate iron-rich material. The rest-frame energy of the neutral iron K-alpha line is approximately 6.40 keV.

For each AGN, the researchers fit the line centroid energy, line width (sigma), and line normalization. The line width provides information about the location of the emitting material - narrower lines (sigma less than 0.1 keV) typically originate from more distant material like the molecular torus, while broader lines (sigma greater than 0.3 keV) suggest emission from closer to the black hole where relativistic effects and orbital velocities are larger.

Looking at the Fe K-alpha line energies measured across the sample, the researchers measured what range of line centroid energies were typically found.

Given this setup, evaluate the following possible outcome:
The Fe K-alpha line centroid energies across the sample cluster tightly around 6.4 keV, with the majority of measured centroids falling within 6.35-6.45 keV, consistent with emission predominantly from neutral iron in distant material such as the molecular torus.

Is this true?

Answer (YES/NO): YES